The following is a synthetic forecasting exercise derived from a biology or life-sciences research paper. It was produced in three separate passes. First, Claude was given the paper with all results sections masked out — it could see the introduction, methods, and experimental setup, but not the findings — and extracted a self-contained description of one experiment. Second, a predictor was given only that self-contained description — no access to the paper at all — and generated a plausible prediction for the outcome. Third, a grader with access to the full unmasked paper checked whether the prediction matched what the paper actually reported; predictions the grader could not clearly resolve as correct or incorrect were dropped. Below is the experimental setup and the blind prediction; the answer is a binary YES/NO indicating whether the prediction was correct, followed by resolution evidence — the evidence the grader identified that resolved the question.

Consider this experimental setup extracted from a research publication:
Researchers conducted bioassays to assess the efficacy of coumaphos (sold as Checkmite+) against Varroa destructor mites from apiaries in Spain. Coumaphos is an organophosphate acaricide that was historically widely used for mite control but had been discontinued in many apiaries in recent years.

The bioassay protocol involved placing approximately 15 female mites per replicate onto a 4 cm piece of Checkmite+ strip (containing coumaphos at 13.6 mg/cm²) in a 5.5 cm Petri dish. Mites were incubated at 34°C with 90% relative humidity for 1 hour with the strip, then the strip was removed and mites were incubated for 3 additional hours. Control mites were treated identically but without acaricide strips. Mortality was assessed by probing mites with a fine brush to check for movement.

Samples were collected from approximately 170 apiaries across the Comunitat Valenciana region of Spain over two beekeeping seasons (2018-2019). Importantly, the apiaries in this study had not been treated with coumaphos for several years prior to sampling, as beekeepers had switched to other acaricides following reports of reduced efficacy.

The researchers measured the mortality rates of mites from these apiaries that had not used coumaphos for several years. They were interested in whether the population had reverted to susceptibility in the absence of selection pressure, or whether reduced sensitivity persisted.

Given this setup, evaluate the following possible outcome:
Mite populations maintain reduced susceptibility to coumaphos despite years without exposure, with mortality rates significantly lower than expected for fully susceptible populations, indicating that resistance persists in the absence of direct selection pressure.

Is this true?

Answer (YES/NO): YES